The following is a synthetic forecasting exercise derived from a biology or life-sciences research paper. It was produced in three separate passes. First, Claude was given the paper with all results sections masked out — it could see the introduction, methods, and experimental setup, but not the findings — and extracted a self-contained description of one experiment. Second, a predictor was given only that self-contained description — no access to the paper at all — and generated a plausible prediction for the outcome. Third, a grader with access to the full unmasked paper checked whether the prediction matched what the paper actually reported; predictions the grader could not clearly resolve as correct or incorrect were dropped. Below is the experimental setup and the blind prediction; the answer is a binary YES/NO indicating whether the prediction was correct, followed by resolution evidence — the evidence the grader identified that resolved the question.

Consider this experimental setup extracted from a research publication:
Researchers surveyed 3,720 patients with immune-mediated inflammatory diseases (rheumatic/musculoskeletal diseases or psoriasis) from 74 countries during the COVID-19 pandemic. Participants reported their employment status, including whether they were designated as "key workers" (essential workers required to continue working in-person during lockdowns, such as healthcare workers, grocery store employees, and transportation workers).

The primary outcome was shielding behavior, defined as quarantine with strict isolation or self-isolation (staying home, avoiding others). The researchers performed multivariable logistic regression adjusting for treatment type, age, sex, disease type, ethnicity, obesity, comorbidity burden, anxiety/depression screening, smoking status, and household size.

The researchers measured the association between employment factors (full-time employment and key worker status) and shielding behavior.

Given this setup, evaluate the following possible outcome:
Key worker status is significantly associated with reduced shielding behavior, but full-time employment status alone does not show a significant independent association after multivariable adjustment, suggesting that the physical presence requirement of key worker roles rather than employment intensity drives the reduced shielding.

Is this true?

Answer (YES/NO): NO